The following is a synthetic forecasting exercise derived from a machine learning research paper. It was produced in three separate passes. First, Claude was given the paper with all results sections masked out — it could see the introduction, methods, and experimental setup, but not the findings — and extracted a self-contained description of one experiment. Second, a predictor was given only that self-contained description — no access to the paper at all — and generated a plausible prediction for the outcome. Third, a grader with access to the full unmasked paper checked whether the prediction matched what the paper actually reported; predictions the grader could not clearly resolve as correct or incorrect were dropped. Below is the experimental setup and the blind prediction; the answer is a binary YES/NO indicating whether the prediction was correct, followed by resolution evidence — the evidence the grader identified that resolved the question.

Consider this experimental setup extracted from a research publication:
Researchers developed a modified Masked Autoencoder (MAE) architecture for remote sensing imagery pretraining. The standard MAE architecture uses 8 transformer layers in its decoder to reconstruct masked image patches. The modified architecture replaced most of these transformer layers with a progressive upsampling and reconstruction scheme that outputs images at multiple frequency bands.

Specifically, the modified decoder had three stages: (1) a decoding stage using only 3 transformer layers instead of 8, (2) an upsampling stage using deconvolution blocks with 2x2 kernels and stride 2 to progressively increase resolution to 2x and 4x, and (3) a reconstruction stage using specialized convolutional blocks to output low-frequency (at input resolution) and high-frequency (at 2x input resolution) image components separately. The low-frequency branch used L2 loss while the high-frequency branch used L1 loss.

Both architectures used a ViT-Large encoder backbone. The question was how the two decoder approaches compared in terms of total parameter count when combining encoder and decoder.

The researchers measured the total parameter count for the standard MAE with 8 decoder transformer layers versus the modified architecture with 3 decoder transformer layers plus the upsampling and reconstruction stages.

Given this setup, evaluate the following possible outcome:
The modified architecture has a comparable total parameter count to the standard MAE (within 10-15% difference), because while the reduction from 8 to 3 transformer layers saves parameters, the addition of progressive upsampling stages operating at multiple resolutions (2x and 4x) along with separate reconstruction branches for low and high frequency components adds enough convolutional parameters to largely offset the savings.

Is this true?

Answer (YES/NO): YES